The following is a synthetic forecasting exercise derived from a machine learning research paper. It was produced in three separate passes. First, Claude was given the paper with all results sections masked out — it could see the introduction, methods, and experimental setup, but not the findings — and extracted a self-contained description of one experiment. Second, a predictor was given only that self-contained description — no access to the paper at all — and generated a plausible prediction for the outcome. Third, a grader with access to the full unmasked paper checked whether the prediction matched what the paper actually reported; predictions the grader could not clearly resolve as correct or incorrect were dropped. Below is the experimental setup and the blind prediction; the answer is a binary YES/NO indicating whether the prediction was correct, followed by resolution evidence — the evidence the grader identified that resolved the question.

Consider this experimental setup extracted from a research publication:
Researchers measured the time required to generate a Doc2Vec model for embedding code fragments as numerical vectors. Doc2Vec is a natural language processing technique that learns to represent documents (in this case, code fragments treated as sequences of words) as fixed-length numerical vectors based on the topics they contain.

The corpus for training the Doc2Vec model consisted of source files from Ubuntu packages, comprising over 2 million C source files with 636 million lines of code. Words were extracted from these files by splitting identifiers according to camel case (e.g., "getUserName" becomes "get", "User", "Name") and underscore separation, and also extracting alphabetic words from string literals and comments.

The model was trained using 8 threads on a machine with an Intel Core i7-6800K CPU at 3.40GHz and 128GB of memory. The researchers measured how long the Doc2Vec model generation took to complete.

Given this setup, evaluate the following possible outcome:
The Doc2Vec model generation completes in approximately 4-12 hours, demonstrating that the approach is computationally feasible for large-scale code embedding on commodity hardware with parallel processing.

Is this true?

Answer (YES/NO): NO